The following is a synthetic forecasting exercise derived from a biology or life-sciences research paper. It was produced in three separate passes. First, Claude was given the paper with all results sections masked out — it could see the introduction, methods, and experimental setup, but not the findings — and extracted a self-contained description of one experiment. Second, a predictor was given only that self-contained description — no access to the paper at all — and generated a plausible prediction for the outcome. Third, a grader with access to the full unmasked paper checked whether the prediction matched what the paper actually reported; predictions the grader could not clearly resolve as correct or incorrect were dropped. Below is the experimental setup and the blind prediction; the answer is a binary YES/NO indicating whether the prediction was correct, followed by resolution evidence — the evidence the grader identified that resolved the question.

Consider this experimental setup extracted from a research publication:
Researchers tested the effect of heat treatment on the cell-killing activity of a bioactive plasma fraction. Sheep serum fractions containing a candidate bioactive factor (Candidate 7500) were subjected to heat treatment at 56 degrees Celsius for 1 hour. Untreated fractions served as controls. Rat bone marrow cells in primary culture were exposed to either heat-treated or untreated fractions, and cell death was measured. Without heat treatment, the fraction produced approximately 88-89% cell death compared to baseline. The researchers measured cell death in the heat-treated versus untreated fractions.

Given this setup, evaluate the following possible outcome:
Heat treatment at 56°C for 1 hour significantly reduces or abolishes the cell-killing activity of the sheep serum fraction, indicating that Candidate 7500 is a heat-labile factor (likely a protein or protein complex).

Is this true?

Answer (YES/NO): NO